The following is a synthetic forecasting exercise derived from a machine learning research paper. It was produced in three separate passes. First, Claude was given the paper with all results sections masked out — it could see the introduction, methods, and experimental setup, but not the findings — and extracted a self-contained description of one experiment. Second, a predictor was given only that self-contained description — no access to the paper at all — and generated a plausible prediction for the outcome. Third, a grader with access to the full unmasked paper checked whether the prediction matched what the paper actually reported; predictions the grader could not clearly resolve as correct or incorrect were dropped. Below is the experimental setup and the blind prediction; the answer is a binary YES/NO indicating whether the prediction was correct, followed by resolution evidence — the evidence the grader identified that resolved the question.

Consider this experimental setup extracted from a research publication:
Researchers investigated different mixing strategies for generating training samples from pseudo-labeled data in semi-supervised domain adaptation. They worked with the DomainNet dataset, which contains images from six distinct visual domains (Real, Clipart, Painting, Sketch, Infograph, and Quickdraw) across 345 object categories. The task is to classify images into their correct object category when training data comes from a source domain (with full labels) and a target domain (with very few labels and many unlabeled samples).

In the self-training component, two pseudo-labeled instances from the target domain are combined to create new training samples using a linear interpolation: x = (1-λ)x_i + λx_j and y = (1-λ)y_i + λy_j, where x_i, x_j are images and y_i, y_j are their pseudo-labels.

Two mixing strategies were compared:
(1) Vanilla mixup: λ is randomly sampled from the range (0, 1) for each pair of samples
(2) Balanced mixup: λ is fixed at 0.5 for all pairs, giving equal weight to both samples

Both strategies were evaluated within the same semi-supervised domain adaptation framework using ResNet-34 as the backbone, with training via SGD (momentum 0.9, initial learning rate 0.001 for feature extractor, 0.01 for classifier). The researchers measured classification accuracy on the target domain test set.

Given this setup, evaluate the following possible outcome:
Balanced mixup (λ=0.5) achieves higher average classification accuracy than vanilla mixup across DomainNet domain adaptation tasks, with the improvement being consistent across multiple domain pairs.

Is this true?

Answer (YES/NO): YES